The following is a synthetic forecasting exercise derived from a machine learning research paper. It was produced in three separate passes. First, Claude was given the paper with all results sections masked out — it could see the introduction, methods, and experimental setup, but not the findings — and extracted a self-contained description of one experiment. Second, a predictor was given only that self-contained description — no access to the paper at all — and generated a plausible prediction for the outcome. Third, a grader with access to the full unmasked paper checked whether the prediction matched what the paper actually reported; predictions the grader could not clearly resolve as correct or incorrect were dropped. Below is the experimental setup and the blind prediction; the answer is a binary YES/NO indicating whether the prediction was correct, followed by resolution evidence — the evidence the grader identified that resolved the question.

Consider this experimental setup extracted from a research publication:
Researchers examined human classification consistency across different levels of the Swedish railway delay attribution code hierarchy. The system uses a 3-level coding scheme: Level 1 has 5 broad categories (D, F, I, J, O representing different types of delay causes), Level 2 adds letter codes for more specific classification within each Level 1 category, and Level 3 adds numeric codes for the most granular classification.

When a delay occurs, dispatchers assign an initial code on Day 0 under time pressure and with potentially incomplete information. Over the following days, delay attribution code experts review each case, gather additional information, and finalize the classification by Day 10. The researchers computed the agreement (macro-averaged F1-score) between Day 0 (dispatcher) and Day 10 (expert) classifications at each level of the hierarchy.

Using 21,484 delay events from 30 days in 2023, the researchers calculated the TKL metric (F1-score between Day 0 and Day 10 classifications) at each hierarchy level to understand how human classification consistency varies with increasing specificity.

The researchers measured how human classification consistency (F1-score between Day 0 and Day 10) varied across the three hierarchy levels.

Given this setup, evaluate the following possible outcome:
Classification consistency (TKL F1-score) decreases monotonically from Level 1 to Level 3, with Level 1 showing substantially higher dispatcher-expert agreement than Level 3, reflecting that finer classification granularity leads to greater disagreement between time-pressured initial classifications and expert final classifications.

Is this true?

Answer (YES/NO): NO